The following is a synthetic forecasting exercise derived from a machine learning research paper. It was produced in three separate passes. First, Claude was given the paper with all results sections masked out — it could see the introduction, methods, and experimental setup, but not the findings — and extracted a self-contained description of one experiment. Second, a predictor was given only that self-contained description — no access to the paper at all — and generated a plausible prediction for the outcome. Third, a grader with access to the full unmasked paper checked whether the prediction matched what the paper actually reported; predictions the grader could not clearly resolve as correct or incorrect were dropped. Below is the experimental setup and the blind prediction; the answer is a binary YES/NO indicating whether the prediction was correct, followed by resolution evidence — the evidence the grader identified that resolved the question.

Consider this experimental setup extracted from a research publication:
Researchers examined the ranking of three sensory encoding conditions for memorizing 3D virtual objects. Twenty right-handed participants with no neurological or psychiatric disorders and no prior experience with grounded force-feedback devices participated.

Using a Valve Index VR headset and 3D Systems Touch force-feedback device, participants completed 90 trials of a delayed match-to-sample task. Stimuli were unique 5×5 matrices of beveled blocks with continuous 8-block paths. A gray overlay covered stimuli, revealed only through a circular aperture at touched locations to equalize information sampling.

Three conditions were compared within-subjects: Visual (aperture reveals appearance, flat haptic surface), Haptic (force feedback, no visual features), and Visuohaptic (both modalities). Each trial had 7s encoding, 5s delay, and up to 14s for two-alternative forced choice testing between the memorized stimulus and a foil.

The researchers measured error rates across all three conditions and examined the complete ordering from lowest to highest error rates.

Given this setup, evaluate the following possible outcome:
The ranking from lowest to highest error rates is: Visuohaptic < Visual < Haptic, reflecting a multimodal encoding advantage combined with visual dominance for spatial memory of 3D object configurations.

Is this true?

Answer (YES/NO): YES